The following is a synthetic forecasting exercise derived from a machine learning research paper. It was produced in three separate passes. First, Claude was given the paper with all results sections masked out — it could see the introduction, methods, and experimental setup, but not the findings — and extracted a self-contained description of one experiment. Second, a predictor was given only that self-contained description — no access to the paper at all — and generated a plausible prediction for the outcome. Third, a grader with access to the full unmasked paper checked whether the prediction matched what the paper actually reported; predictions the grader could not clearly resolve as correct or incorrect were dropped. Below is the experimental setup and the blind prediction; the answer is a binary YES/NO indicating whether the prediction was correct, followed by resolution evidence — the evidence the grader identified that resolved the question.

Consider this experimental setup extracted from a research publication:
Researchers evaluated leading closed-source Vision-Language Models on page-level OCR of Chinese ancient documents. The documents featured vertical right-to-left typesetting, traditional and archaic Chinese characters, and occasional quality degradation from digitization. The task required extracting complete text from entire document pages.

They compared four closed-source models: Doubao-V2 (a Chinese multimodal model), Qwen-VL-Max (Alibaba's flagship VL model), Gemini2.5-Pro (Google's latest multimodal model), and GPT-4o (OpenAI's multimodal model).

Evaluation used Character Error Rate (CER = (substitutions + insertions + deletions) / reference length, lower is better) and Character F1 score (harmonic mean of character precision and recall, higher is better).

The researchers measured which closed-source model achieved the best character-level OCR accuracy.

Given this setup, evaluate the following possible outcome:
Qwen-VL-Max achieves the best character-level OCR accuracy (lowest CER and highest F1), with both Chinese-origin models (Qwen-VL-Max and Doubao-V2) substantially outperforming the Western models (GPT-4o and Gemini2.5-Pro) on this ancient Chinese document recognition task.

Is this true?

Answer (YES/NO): NO